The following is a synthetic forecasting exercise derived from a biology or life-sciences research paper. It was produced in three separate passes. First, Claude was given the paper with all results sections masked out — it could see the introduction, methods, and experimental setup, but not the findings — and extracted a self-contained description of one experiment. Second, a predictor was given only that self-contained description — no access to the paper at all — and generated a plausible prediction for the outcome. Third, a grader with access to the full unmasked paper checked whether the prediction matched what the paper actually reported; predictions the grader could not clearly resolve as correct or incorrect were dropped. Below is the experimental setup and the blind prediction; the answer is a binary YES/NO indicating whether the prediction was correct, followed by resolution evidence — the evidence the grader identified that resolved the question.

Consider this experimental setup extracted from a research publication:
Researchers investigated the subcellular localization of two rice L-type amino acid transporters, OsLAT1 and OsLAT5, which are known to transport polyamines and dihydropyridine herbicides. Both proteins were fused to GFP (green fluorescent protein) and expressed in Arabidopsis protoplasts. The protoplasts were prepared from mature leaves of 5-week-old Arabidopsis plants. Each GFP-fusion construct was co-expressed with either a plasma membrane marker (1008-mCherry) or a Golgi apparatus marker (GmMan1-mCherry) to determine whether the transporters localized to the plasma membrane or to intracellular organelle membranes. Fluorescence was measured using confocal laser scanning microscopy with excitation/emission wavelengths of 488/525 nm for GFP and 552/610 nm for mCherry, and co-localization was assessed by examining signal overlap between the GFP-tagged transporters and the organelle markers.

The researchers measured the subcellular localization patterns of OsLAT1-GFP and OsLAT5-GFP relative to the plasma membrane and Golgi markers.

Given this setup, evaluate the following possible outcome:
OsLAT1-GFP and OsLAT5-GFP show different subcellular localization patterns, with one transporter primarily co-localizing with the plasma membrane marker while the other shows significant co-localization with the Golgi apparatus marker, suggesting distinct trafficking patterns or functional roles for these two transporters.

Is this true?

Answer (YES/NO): YES